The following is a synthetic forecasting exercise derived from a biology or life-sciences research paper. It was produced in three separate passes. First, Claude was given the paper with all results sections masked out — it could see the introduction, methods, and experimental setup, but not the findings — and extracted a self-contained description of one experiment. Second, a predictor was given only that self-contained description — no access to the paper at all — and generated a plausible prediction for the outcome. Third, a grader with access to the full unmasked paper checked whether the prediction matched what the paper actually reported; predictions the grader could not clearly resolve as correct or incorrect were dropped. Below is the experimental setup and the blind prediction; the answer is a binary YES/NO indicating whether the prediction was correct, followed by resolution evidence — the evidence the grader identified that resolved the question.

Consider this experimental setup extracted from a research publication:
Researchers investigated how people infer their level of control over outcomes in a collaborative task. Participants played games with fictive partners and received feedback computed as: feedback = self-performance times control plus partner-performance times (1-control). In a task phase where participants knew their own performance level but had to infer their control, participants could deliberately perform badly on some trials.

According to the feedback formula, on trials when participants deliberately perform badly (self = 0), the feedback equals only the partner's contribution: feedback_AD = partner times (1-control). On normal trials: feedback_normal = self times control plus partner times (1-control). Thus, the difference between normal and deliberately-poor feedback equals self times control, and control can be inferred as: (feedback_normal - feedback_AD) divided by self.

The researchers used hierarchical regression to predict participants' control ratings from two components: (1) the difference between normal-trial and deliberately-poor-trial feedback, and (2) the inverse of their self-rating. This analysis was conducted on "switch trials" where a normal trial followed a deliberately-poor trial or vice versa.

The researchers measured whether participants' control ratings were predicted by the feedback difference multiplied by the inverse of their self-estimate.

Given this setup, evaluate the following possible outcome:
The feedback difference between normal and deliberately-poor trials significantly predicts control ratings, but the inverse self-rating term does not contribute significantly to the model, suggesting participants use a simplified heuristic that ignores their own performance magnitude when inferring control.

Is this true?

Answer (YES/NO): NO